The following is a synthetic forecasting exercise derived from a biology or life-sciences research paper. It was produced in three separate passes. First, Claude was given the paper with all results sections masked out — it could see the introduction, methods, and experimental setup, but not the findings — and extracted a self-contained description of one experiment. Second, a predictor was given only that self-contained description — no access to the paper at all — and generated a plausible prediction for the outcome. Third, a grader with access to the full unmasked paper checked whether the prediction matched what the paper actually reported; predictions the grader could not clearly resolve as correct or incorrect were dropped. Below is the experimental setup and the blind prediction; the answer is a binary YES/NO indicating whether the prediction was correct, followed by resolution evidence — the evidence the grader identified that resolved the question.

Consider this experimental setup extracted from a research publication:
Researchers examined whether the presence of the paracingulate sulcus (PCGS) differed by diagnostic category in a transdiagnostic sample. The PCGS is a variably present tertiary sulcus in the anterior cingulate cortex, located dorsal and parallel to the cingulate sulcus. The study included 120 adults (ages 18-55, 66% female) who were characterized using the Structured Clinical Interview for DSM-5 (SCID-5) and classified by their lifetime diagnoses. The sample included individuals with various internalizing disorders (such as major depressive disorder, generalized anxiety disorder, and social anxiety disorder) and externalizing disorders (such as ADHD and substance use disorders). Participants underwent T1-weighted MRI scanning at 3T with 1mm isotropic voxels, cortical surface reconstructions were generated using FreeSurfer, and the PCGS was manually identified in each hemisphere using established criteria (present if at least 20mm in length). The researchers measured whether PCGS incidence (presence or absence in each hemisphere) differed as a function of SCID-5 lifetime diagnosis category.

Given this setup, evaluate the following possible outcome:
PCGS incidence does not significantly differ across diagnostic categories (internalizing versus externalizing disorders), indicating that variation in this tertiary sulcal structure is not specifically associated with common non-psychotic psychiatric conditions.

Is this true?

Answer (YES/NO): YES